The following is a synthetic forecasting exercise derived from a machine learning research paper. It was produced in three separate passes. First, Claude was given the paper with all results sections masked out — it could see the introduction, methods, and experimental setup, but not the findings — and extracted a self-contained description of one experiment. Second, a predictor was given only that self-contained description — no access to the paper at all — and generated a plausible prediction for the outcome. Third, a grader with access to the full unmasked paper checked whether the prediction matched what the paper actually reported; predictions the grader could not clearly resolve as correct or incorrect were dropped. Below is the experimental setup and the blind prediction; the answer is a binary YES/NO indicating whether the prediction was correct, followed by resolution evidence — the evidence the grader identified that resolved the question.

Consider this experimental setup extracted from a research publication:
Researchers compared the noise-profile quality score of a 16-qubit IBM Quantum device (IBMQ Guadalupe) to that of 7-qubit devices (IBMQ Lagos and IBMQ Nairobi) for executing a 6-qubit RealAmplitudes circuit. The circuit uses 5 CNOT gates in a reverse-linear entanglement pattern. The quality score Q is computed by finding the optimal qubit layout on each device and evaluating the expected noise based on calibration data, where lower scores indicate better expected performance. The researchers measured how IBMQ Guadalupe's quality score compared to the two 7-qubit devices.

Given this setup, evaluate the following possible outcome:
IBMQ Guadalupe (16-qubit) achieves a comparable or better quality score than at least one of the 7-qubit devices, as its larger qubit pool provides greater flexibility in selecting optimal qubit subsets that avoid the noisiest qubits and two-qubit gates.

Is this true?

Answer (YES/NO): YES